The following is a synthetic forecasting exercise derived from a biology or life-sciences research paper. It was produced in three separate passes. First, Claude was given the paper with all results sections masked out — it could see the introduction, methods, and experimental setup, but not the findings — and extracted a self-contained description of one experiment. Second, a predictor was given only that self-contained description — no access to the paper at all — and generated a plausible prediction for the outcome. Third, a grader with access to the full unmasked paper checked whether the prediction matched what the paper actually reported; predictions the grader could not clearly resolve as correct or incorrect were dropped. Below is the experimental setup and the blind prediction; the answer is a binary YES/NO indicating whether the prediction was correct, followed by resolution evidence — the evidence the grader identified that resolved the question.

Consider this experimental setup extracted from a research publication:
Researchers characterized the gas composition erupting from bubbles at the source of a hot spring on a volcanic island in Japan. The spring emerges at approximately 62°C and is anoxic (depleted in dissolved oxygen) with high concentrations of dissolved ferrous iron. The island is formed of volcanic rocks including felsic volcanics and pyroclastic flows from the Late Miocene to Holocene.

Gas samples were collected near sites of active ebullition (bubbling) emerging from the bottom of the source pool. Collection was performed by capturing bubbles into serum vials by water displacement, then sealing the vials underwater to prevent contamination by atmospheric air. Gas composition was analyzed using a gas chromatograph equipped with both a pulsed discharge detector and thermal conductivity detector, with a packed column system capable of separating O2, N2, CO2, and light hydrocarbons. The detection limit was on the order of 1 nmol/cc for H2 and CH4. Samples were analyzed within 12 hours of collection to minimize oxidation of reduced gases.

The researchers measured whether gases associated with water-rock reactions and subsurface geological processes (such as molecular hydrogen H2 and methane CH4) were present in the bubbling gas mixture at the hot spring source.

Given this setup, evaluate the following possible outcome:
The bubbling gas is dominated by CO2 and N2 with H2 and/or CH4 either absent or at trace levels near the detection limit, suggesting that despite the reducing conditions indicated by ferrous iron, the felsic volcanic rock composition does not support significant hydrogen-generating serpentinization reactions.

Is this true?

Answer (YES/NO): NO